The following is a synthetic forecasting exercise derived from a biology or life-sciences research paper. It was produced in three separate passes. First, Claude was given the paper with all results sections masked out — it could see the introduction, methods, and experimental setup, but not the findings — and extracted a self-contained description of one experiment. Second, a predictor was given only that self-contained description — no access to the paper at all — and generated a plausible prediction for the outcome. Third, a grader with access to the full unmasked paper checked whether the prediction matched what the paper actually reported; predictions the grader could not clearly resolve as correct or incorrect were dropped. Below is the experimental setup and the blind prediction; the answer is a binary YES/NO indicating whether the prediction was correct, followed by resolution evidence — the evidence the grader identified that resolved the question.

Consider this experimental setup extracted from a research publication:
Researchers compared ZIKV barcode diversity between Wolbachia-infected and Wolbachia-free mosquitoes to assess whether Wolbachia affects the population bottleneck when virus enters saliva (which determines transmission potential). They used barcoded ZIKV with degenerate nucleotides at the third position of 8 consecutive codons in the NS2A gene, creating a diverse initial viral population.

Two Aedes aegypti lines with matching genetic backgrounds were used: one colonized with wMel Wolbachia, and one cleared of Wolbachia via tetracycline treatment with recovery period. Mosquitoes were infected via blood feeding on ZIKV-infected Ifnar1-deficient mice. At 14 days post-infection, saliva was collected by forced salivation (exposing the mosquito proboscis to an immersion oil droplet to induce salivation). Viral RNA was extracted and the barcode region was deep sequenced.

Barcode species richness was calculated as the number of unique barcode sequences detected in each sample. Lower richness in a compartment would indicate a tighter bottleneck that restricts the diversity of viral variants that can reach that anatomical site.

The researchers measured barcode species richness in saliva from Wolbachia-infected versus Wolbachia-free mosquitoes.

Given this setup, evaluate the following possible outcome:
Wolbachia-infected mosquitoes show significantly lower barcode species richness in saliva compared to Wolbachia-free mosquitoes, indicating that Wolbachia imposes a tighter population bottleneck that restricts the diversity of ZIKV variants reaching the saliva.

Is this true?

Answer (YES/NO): NO